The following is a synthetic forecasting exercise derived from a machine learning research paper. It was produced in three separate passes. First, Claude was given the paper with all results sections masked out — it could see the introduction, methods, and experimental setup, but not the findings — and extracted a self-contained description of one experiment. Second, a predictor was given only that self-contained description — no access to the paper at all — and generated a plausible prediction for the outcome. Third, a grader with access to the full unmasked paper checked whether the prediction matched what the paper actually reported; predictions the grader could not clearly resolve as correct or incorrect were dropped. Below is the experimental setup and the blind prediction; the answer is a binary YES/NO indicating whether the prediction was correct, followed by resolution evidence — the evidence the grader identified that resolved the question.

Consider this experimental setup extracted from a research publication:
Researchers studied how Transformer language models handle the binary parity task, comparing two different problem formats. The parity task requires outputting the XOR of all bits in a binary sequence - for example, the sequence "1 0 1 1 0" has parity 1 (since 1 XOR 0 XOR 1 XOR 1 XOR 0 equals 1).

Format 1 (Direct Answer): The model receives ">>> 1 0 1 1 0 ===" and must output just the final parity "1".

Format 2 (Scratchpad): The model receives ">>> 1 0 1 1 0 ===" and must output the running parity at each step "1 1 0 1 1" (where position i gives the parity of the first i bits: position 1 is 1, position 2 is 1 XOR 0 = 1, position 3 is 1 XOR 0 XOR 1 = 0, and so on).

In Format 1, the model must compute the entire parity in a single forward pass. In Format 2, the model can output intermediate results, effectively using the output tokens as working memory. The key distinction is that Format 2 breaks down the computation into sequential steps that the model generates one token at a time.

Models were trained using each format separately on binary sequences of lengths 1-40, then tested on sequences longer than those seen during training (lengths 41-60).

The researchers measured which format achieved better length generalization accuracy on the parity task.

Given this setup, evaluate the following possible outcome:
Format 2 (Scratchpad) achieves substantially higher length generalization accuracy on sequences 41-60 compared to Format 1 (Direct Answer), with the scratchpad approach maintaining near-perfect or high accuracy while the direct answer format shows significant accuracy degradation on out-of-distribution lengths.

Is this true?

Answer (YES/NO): NO